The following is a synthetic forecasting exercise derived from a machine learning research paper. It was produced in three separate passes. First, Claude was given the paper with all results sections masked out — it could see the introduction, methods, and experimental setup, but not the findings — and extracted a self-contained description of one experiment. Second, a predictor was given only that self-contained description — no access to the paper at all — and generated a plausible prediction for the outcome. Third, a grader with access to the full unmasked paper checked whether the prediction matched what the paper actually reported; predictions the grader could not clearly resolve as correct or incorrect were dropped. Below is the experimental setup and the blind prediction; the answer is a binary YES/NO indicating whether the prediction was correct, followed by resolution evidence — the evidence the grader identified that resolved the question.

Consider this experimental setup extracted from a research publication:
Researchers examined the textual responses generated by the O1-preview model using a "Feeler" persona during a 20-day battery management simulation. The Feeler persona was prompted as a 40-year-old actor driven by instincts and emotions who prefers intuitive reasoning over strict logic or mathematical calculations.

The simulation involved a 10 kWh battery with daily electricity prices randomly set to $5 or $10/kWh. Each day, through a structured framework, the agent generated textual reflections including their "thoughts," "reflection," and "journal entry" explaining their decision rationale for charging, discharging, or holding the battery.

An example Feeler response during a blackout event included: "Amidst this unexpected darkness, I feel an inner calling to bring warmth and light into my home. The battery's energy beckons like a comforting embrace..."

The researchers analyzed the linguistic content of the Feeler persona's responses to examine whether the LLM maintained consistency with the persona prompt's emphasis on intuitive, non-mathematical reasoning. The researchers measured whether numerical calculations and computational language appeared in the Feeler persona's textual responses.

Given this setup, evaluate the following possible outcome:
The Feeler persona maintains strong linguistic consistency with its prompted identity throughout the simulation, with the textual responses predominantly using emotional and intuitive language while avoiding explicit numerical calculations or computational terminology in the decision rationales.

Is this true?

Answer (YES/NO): YES